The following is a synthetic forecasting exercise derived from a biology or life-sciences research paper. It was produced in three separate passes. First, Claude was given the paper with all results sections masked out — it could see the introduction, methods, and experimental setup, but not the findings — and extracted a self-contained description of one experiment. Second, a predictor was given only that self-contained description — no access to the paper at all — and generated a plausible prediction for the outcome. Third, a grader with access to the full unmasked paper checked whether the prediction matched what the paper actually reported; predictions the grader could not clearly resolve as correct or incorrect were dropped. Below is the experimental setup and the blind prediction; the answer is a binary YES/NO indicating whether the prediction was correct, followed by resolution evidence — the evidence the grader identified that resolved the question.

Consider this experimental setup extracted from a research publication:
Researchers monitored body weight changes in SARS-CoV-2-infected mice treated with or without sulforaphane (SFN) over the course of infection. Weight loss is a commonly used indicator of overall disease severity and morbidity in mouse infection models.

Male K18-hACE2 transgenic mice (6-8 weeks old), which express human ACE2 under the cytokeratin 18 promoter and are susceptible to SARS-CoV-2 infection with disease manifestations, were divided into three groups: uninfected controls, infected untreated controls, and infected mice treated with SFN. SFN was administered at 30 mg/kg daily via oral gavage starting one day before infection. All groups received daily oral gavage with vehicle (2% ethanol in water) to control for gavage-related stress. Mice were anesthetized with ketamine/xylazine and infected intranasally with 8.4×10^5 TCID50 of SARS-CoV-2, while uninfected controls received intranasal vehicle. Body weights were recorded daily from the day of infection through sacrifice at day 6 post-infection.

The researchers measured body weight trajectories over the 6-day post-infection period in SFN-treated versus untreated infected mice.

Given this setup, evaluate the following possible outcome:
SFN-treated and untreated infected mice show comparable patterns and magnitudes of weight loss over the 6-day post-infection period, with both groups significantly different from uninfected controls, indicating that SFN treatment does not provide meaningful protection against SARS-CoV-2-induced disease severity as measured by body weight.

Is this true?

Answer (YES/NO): NO